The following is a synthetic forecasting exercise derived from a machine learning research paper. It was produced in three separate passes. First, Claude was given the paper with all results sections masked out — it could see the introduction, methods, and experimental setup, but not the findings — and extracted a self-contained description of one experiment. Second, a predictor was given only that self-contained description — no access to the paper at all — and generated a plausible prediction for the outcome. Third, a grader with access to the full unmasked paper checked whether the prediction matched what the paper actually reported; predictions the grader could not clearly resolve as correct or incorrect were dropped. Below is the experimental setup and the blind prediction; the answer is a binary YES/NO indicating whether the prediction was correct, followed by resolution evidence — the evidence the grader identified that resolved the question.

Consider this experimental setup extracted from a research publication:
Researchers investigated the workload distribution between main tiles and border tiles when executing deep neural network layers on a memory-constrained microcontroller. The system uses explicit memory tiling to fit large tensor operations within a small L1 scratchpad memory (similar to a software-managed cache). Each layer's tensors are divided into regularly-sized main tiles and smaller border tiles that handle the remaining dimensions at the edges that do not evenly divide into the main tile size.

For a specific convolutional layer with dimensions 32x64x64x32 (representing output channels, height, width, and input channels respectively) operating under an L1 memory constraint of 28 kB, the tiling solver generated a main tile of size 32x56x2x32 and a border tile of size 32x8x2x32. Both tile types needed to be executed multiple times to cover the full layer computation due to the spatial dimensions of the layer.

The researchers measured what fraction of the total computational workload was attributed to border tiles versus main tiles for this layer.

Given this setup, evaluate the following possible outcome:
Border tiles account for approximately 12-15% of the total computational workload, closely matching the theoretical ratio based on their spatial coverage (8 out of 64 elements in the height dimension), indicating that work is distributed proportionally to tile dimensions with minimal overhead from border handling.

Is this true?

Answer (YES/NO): NO